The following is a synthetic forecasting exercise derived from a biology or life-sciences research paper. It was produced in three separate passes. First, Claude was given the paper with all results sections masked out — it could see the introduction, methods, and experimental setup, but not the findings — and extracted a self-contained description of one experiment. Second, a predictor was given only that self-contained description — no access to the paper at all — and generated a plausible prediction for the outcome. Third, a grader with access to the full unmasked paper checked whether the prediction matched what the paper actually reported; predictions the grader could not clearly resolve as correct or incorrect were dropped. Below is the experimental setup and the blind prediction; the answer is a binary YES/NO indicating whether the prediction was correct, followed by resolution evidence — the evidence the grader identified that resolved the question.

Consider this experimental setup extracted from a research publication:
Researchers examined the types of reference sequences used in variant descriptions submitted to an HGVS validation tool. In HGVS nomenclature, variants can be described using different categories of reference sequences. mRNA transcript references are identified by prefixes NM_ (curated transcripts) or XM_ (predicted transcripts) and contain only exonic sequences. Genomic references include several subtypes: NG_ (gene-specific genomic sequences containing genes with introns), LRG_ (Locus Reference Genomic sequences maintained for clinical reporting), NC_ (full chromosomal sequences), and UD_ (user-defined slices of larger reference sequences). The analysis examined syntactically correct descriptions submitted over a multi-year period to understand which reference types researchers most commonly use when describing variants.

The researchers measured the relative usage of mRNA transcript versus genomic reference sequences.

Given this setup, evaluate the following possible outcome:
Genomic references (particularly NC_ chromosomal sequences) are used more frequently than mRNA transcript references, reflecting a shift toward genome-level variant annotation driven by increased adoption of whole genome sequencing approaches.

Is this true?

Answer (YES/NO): NO